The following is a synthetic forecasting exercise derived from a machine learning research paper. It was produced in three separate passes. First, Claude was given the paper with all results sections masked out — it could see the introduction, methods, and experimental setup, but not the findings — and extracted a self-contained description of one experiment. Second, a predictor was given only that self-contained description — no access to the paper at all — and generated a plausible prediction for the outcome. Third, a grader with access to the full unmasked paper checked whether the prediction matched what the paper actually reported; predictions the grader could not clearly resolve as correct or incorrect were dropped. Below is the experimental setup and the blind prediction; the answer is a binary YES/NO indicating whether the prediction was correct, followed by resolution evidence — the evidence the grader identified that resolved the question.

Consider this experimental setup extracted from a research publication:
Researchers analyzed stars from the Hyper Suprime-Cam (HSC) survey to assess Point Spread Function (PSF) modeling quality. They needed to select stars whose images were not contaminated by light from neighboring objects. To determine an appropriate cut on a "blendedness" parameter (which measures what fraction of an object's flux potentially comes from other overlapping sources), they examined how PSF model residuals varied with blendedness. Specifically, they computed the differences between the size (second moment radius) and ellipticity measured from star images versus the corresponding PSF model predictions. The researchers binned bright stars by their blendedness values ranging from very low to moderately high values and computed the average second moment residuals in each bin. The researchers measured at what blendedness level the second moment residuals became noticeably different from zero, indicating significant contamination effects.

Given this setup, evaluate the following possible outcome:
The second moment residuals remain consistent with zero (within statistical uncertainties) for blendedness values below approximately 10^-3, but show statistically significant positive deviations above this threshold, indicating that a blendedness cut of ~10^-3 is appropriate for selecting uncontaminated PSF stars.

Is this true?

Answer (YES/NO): NO